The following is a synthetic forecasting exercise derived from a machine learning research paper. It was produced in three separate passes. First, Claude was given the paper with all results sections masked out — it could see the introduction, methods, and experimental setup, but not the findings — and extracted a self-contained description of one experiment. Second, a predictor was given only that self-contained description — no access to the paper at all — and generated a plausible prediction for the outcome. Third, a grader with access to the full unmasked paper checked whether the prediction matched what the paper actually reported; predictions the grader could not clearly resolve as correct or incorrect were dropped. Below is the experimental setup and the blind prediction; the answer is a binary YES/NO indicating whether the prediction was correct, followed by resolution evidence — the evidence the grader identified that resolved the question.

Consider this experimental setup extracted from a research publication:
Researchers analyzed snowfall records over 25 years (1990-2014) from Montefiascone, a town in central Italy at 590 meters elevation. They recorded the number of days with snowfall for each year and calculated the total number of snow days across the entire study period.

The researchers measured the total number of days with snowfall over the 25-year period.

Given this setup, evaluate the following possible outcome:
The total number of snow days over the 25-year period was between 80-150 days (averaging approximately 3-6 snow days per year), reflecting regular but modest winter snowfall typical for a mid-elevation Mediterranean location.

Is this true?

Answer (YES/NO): NO